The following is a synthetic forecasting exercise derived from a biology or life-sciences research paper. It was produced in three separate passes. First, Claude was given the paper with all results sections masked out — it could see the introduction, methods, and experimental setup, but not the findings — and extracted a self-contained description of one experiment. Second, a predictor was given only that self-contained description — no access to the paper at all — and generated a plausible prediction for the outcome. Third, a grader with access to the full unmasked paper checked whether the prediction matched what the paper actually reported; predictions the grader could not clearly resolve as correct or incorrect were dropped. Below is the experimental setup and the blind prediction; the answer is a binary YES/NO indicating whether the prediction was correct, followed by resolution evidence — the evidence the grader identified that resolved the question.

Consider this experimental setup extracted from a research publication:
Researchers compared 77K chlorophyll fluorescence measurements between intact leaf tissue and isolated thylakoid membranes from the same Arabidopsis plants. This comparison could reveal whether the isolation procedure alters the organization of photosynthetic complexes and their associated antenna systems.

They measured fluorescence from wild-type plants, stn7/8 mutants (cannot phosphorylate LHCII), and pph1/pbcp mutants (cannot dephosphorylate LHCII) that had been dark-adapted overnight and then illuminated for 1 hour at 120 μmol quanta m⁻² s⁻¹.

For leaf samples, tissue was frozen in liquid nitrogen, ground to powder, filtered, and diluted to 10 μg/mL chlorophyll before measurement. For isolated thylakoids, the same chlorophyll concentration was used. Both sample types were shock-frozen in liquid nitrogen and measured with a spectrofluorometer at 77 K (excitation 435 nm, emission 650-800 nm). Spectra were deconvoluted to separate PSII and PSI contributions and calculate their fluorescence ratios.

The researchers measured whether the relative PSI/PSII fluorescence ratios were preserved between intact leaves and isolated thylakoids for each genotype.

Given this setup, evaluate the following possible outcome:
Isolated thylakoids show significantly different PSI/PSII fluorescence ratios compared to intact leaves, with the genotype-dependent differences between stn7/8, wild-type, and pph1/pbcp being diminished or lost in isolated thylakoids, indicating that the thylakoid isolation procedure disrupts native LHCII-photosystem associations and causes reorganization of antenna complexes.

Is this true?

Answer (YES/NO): NO